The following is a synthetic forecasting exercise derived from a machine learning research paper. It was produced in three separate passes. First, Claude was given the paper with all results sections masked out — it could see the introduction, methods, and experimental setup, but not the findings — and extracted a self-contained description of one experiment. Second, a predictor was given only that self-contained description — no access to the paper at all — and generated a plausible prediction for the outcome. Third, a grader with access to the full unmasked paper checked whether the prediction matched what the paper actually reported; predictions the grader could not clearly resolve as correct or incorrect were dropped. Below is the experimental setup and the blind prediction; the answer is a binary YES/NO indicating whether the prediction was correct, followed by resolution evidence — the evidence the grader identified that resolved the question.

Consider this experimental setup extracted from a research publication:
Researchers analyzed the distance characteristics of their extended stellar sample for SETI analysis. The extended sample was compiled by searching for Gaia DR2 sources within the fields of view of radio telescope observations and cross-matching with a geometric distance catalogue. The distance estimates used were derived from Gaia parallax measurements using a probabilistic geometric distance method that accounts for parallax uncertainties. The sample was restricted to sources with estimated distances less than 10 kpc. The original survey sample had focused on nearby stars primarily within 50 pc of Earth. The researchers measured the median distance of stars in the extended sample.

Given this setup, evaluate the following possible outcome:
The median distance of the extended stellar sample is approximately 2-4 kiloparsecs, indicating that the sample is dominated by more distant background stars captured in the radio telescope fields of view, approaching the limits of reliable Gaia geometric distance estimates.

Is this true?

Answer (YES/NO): YES